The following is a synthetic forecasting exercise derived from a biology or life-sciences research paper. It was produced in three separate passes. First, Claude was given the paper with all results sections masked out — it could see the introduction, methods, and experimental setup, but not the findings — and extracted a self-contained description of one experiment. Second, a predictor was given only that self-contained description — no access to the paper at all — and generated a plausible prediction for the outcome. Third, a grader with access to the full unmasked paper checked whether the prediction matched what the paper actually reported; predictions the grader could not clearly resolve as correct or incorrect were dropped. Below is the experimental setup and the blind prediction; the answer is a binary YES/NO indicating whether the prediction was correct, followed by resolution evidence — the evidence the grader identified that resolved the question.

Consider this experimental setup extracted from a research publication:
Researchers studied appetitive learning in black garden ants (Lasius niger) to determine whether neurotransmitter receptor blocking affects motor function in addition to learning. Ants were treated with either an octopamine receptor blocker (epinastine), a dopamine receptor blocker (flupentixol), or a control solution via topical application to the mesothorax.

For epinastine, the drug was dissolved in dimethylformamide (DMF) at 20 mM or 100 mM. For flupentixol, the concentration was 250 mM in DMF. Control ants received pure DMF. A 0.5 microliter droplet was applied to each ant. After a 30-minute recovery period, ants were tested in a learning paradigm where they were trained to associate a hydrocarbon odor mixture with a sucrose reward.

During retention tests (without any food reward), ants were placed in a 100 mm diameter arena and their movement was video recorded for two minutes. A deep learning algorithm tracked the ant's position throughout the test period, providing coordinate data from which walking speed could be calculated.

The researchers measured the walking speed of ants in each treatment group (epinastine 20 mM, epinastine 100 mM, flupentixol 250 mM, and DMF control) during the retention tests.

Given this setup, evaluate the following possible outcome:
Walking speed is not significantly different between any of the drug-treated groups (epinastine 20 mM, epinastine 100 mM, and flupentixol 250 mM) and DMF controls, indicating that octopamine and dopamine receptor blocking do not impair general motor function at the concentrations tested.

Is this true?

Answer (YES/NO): NO